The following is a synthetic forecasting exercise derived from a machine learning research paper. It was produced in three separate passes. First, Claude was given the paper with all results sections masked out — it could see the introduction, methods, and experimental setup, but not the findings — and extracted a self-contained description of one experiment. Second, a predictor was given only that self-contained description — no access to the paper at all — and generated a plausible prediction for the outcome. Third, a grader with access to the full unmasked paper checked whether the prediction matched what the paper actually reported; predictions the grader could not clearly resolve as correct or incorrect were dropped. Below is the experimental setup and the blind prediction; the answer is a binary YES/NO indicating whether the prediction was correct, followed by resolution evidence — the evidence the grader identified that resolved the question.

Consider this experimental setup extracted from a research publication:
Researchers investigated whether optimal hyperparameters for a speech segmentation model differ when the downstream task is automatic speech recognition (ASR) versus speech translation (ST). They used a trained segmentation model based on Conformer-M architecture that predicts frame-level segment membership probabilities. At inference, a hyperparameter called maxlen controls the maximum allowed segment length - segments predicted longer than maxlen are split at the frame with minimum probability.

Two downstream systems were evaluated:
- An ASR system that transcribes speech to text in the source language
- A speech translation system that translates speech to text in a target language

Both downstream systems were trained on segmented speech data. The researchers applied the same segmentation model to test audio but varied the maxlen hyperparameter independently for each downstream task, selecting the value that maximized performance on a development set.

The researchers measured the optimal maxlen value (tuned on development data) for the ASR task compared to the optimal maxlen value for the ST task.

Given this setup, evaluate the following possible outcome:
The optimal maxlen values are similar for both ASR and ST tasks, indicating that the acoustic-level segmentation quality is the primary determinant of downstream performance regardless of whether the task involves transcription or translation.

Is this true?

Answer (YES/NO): NO